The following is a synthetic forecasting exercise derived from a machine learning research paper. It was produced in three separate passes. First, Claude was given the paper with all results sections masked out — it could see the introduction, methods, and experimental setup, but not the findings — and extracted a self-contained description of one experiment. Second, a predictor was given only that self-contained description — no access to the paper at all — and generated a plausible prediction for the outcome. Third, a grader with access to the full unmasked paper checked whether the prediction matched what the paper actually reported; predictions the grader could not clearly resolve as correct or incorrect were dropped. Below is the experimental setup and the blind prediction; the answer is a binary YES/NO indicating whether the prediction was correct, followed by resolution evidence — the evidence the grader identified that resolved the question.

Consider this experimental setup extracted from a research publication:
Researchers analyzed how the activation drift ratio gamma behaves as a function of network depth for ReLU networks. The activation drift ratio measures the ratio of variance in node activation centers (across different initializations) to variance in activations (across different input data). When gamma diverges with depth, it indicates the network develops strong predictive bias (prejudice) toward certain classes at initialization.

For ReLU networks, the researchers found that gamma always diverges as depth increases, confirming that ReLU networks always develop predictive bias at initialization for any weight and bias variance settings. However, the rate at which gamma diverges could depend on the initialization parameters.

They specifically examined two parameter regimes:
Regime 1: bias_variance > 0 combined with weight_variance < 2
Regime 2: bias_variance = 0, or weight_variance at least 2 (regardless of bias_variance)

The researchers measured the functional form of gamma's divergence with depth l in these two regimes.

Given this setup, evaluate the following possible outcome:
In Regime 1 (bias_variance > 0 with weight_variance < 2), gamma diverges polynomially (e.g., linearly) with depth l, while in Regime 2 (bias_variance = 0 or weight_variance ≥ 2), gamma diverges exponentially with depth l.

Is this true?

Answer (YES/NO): NO